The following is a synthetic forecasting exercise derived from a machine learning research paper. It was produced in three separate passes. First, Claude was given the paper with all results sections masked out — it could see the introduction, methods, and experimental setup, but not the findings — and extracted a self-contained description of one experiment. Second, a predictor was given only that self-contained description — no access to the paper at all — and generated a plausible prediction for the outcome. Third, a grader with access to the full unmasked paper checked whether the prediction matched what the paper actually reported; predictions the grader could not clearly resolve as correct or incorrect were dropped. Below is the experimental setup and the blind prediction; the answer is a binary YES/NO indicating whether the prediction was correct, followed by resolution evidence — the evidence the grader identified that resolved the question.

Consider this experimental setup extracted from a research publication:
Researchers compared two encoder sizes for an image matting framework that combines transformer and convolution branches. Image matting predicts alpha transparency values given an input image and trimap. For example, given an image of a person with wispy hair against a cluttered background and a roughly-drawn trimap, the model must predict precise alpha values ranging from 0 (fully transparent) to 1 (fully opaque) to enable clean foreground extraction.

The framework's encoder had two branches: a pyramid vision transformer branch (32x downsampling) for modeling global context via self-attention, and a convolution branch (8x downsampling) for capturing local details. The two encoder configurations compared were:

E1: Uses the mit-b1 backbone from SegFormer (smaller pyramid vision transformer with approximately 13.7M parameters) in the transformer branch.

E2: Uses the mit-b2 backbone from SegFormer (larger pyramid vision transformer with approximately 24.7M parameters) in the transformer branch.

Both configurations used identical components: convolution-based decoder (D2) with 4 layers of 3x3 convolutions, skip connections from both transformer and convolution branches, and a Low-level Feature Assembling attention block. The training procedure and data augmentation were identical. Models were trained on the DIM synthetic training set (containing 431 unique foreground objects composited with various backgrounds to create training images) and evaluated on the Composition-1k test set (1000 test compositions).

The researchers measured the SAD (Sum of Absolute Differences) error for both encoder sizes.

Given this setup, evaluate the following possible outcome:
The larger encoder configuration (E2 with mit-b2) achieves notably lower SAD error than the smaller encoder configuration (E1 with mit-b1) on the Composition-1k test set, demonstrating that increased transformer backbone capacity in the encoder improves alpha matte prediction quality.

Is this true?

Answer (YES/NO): YES